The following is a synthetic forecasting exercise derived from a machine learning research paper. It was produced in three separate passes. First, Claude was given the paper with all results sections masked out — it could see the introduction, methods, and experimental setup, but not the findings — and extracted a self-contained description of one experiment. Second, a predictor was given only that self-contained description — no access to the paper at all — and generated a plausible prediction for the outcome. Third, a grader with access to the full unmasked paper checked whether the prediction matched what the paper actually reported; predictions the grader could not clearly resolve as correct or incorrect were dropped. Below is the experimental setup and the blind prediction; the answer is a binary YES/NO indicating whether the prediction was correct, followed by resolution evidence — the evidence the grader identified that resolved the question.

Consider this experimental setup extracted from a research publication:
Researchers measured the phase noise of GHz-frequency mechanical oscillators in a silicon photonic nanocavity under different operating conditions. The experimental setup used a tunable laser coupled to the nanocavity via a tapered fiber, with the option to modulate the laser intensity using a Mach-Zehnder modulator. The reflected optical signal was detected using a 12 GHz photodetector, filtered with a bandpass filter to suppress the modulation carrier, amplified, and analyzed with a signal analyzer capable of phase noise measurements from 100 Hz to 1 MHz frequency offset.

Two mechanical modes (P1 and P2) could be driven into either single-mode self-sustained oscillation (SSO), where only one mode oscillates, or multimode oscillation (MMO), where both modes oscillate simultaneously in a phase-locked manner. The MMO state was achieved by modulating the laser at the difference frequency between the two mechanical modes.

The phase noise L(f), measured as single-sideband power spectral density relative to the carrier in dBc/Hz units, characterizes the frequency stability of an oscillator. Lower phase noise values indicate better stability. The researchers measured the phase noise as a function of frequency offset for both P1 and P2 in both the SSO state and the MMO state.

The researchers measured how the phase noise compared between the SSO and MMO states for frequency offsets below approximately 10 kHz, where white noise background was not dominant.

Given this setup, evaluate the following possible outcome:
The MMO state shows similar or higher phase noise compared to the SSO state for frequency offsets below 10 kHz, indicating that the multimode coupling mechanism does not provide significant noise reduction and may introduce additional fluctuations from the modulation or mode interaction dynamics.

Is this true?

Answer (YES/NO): NO